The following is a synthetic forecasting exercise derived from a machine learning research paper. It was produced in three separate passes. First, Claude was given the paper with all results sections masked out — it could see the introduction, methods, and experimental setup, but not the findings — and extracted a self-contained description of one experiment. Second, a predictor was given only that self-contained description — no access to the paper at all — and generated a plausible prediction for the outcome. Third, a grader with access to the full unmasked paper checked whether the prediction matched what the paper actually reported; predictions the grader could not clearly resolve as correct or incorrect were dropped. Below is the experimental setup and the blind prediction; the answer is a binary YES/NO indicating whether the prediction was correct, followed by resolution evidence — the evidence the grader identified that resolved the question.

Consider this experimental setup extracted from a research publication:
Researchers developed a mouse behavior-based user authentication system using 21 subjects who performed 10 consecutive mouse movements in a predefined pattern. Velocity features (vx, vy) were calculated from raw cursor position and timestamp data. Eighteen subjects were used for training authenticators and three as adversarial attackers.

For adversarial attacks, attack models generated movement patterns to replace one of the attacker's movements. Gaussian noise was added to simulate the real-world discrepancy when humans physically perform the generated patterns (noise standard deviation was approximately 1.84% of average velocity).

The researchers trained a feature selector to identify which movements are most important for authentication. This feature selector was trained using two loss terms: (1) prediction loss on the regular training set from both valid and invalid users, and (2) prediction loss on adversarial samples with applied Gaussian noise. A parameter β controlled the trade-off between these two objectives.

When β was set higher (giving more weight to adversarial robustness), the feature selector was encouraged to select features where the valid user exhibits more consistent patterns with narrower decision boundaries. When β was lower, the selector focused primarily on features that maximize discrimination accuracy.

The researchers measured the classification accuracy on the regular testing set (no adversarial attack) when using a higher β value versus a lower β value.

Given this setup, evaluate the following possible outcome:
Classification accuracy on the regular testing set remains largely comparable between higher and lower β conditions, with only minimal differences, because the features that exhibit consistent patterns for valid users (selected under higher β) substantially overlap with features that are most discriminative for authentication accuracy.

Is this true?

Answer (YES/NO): YES